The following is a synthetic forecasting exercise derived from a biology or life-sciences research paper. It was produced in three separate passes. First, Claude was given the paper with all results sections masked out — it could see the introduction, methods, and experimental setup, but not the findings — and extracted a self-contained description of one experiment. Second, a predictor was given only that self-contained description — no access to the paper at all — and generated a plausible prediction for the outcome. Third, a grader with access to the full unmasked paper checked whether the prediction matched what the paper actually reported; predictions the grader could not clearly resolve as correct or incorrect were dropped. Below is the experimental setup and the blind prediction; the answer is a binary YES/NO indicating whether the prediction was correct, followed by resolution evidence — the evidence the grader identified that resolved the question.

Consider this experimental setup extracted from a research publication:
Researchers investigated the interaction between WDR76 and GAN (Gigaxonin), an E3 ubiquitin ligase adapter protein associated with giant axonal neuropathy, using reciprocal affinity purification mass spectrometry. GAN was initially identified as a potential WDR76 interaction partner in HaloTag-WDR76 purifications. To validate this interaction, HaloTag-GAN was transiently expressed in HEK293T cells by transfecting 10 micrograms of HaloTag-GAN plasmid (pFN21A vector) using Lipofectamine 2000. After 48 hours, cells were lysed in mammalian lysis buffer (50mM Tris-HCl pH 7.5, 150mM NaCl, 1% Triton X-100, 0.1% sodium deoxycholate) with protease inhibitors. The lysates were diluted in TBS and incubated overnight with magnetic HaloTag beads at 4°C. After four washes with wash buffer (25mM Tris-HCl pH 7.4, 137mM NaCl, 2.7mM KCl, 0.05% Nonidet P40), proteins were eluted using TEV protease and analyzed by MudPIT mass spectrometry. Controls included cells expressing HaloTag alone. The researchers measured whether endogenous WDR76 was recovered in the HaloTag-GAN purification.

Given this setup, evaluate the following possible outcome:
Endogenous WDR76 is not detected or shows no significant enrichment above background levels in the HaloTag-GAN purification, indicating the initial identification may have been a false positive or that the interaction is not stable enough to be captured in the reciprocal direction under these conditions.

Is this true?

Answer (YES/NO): NO